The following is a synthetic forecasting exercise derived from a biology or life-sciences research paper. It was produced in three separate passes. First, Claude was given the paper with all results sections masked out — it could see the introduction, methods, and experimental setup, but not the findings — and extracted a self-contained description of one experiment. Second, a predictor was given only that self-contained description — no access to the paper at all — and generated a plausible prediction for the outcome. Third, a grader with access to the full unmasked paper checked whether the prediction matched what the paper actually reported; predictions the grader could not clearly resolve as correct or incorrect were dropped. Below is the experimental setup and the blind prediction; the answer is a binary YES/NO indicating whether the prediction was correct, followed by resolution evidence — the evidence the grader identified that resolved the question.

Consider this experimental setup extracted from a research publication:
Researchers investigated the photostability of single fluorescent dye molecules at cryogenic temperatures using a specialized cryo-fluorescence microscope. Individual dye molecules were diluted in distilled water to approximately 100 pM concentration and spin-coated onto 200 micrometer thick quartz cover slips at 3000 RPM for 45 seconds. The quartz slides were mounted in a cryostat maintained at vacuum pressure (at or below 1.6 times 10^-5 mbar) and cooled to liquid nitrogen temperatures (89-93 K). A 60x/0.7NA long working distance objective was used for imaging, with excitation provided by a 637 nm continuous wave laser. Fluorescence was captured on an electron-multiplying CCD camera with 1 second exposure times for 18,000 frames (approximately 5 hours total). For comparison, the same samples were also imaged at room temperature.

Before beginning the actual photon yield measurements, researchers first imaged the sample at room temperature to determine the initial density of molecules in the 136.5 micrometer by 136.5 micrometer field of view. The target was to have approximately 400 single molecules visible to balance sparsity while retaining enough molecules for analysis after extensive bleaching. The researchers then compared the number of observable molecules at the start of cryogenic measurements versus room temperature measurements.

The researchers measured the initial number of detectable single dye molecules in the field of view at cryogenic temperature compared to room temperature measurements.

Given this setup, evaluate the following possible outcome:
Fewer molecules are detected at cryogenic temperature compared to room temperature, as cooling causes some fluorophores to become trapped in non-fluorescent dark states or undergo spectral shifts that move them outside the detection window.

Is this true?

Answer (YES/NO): NO